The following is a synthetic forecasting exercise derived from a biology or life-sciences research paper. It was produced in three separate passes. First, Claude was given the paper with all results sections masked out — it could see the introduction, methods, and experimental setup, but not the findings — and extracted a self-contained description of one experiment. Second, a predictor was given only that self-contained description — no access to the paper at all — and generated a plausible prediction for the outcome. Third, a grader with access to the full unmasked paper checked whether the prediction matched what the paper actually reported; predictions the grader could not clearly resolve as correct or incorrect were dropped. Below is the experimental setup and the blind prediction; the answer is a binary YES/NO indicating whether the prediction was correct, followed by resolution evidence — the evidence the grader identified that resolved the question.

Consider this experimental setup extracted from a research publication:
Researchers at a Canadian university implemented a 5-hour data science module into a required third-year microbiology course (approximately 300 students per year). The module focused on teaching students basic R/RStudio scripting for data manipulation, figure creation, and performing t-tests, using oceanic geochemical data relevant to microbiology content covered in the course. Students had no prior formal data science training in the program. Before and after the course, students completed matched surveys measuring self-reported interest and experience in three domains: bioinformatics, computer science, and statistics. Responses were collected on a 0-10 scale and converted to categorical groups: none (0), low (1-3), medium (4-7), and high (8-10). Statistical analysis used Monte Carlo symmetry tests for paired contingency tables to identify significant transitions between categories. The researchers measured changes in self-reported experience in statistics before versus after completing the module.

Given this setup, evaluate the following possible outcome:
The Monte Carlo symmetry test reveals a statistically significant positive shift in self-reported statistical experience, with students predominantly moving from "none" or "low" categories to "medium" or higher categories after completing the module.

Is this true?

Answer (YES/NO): NO